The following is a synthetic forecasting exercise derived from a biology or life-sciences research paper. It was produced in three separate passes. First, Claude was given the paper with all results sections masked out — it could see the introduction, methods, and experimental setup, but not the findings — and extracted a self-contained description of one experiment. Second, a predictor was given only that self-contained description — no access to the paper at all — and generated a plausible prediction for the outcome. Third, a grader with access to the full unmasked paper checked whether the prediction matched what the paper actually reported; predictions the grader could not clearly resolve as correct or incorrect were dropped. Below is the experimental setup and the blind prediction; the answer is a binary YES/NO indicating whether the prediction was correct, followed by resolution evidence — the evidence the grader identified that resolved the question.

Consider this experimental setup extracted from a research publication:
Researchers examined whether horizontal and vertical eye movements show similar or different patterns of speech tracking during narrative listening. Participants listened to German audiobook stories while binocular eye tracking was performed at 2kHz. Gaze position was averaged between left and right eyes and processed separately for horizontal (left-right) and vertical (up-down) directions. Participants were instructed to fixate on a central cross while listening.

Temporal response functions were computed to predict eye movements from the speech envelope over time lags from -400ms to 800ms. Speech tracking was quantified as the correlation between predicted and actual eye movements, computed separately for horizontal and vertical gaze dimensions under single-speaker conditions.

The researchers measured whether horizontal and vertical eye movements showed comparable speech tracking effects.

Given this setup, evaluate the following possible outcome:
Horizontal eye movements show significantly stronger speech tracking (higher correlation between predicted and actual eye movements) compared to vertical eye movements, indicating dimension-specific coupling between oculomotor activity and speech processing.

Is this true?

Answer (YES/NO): NO